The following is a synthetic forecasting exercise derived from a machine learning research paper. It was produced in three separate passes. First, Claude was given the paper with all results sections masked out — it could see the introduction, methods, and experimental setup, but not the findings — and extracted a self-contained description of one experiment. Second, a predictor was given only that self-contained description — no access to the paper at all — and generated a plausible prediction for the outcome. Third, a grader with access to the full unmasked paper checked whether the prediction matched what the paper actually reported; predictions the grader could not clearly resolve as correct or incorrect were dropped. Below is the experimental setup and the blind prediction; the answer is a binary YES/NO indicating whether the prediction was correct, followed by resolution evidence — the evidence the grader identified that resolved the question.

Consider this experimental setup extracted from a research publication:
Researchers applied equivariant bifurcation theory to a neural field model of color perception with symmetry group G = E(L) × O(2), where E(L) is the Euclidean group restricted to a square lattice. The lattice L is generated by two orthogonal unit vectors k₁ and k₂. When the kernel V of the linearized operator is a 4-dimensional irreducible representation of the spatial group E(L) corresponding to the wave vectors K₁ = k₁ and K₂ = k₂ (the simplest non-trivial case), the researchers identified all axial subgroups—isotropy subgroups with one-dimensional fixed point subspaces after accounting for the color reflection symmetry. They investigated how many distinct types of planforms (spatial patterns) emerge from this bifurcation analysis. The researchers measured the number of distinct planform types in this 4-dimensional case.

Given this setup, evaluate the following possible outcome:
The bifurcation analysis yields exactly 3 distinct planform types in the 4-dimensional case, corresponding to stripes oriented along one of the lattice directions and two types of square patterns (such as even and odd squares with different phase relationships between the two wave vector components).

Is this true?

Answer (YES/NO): NO